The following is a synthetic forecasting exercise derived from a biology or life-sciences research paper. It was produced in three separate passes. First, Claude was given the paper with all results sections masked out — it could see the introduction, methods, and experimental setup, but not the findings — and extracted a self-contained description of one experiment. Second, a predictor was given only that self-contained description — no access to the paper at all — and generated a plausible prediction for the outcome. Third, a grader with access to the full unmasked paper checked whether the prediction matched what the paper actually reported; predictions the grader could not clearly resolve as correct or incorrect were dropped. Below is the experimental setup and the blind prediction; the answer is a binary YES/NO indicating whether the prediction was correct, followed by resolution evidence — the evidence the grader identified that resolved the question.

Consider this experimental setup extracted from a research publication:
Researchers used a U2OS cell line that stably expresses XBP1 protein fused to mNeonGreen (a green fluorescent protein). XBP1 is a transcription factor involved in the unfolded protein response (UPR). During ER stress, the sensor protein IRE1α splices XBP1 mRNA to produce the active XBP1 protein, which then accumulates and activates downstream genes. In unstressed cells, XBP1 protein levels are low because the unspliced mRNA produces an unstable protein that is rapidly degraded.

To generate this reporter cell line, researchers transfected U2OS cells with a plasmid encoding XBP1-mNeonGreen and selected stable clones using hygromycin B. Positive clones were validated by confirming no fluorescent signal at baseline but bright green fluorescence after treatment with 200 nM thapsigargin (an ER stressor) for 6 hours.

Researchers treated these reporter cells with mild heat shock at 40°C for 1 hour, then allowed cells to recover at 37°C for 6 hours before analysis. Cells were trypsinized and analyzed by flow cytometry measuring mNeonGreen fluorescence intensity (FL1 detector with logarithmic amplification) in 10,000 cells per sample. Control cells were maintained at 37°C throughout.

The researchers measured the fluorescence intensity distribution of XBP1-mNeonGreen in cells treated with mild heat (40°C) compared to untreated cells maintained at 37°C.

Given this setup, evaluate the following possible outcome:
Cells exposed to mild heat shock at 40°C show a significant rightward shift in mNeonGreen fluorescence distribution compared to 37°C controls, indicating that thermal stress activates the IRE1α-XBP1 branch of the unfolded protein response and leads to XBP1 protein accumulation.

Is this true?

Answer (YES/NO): YES